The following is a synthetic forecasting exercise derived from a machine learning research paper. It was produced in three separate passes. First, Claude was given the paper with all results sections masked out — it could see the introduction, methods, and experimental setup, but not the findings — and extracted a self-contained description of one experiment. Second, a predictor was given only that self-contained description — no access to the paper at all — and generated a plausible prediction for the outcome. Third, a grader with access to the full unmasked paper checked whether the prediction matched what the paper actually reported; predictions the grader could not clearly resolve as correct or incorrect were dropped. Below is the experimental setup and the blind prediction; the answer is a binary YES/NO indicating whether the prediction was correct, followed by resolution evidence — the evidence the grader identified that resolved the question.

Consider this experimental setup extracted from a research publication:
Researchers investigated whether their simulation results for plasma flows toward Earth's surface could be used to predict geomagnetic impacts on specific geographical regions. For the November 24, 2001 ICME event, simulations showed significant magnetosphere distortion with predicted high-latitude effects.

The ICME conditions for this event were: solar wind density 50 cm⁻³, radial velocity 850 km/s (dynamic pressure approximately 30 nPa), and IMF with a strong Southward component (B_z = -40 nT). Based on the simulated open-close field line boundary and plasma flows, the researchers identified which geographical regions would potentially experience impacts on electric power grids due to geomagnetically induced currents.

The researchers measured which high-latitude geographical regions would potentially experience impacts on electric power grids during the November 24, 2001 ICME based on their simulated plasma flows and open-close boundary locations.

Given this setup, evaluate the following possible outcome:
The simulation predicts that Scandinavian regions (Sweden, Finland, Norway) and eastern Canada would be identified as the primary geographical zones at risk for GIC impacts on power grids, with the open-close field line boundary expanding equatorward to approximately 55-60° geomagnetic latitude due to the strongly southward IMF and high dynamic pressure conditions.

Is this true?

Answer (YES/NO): NO